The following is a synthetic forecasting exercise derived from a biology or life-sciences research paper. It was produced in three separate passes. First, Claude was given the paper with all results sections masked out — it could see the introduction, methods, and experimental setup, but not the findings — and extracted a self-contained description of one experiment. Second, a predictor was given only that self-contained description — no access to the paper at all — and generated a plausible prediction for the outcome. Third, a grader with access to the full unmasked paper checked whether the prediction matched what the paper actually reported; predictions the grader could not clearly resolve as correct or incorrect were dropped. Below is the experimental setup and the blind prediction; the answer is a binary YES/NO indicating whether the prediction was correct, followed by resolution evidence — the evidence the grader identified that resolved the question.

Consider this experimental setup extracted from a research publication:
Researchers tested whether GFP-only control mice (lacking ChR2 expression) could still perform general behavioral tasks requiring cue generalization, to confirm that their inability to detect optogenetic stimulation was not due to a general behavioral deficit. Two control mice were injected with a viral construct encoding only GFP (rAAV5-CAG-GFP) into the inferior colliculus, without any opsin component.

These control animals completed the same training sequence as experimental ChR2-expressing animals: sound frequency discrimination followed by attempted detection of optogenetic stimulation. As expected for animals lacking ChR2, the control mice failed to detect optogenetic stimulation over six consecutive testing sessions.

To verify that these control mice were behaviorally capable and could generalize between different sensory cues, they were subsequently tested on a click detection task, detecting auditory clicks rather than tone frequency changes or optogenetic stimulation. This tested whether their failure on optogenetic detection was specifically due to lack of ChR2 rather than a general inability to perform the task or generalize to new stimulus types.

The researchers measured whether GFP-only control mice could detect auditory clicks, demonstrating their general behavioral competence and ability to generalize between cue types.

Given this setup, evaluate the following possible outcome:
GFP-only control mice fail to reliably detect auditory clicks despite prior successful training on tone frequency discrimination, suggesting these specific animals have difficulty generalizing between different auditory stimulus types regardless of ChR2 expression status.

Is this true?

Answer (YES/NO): NO